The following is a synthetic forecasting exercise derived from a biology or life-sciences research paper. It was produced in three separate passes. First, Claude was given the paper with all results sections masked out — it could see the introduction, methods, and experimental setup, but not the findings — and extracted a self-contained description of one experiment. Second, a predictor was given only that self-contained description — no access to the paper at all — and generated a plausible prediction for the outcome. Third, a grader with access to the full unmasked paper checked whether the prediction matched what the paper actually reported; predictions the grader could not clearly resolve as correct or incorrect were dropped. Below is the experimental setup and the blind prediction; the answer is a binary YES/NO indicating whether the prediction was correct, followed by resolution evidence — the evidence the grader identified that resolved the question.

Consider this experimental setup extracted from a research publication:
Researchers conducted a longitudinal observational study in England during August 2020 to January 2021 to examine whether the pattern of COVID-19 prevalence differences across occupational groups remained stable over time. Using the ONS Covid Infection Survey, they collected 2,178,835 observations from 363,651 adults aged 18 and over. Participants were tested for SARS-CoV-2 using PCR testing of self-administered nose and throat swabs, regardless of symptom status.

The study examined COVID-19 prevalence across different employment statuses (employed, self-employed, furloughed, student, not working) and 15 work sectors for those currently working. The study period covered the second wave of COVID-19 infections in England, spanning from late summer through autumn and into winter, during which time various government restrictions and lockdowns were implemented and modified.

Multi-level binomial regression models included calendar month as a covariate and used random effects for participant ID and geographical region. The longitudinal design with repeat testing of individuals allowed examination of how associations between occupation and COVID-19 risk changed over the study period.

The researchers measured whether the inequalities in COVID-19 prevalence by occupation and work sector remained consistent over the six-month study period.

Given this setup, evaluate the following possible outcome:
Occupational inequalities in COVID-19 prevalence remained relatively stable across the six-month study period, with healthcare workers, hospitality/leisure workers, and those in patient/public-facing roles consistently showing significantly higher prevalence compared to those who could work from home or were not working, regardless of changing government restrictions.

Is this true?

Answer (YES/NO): NO